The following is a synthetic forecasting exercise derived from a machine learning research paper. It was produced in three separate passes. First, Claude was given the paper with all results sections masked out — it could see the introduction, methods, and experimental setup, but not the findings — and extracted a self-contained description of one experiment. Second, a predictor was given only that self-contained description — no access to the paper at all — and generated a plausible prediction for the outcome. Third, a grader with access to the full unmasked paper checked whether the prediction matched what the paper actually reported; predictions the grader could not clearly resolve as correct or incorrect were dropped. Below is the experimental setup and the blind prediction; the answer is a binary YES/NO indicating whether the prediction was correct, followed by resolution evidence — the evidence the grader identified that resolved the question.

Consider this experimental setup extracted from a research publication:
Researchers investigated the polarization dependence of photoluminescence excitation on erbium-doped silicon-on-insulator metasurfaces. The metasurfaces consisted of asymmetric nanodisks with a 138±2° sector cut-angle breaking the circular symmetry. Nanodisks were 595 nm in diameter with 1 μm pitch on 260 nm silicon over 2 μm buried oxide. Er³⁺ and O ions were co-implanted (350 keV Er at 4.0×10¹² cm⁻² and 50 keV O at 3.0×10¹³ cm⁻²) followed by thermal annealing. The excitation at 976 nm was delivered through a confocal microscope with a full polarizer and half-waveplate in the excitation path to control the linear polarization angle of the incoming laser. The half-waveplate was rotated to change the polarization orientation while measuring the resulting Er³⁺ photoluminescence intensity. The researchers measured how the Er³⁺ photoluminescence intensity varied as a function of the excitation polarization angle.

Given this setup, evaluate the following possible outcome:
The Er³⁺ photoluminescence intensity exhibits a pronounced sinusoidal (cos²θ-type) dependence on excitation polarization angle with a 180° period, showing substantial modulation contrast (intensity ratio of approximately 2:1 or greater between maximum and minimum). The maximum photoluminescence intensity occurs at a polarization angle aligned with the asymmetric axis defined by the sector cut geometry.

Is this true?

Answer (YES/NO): NO